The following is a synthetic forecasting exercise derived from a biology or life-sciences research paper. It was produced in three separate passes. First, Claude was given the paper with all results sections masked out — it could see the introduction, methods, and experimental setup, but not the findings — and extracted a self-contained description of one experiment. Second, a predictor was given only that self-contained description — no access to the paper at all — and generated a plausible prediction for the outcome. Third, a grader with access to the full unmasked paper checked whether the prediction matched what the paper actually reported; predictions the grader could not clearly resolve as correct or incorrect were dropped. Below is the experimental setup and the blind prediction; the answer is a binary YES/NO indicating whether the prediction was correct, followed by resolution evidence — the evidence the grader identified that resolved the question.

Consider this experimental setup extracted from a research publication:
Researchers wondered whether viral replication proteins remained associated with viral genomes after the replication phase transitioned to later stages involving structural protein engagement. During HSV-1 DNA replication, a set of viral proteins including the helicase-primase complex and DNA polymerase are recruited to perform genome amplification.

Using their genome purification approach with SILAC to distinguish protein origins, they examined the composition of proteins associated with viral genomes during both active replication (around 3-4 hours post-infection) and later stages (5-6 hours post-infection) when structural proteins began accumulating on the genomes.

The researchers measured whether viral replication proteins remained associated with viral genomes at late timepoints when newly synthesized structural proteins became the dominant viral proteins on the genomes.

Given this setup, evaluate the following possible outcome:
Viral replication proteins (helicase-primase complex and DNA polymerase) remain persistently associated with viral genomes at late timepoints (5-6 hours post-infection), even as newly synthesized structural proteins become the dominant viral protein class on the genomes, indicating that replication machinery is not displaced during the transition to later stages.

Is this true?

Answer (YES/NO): YES